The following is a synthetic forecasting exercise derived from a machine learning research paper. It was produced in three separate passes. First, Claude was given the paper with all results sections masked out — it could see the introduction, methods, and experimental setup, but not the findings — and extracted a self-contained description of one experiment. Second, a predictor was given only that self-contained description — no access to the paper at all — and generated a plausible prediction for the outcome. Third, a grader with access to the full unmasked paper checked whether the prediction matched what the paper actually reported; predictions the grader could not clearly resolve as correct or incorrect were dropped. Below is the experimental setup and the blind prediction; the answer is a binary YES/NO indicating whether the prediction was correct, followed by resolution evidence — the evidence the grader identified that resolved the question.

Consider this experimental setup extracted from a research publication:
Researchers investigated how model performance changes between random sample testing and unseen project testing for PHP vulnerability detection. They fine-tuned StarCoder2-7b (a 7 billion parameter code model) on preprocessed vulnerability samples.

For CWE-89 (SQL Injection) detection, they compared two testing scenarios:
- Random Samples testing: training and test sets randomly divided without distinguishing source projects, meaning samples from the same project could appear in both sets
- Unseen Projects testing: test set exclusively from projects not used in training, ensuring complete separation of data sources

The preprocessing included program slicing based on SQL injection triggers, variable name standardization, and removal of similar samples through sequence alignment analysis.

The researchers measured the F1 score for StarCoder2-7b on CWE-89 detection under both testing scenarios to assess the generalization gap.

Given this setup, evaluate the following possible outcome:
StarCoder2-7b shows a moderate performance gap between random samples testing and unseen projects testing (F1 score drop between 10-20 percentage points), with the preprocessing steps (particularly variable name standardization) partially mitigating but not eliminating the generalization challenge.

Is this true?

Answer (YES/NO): NO